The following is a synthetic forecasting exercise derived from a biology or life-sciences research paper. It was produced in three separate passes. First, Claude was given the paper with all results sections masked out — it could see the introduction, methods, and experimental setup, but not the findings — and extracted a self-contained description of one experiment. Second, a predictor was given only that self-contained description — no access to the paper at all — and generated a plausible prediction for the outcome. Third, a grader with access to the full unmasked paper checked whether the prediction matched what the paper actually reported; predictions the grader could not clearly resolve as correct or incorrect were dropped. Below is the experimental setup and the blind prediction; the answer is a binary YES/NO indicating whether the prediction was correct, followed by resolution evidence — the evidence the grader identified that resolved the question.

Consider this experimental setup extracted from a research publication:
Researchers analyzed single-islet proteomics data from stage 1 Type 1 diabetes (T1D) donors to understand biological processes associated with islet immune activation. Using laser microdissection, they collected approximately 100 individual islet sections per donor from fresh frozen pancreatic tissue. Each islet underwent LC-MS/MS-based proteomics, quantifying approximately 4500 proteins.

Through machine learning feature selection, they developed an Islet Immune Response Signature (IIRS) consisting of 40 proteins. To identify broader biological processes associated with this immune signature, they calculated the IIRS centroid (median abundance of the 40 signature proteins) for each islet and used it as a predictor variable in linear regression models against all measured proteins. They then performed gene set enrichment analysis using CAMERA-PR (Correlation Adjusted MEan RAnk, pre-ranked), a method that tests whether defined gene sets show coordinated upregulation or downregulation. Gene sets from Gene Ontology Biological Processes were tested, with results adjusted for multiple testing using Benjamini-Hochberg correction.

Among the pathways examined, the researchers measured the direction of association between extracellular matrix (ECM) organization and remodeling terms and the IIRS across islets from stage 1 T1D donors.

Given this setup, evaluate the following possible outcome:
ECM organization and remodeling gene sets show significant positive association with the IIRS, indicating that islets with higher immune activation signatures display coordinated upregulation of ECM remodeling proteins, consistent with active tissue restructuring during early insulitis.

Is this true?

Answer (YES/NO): NO